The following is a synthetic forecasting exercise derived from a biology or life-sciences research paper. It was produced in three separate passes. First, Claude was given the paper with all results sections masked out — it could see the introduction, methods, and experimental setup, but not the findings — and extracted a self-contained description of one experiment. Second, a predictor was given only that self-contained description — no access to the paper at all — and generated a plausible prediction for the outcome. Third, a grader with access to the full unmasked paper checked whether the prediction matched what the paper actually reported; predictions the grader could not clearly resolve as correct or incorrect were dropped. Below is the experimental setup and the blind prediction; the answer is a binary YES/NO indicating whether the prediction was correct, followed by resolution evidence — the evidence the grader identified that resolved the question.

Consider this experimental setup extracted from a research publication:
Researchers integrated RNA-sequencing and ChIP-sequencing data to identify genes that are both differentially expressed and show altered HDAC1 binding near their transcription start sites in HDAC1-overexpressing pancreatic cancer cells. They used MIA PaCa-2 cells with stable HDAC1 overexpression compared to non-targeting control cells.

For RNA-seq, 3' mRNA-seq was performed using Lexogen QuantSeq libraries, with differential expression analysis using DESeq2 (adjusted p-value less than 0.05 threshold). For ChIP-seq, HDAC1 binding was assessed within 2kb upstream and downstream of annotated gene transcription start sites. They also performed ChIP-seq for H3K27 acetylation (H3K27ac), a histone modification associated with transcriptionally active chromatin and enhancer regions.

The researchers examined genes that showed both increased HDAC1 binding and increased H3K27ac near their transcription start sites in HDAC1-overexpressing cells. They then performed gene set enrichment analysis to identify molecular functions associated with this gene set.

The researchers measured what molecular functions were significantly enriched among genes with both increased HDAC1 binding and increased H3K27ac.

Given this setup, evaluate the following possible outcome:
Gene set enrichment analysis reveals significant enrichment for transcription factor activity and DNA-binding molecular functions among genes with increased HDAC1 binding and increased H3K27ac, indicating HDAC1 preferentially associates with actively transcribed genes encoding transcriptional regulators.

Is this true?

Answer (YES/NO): NO